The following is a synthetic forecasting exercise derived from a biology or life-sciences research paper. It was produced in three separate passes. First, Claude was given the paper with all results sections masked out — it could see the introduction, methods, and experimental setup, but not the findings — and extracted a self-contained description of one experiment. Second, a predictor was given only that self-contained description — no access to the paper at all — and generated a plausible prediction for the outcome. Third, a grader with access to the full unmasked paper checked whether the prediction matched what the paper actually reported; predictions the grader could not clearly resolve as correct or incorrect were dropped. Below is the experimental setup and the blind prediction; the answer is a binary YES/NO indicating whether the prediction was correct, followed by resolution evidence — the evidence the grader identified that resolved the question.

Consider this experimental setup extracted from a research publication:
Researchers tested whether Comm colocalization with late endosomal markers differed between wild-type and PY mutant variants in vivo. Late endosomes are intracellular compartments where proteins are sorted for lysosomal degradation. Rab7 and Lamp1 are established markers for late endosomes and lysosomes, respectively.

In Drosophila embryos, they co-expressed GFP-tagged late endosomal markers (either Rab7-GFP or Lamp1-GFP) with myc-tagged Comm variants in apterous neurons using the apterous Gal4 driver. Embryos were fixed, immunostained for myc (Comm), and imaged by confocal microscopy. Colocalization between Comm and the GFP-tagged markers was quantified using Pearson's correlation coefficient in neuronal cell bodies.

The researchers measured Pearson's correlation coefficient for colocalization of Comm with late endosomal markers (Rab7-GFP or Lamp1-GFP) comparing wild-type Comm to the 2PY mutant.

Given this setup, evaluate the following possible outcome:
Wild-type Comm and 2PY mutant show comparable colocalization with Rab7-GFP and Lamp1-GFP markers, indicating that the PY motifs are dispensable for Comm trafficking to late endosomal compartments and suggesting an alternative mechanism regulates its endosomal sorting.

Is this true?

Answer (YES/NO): NO